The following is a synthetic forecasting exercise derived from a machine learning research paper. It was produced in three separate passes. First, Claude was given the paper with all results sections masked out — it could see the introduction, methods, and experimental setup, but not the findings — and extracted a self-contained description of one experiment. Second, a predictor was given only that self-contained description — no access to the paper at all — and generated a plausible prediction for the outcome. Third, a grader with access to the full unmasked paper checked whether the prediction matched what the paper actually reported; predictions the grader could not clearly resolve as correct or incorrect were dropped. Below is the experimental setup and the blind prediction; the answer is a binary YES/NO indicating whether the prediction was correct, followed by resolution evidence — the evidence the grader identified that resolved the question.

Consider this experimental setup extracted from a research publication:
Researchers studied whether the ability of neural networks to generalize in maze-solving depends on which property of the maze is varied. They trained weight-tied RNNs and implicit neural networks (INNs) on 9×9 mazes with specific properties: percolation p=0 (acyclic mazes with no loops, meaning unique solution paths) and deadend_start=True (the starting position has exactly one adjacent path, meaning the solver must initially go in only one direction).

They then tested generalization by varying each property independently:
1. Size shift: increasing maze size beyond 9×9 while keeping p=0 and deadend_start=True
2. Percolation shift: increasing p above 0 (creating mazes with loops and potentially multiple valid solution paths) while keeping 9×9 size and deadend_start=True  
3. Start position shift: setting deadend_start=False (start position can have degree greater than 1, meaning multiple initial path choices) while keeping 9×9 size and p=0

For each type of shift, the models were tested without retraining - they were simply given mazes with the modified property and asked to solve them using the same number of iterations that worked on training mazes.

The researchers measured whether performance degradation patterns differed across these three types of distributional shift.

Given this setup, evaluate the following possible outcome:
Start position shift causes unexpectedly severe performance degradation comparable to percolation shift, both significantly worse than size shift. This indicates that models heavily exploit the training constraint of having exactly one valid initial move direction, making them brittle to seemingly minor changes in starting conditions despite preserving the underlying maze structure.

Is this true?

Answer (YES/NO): NO